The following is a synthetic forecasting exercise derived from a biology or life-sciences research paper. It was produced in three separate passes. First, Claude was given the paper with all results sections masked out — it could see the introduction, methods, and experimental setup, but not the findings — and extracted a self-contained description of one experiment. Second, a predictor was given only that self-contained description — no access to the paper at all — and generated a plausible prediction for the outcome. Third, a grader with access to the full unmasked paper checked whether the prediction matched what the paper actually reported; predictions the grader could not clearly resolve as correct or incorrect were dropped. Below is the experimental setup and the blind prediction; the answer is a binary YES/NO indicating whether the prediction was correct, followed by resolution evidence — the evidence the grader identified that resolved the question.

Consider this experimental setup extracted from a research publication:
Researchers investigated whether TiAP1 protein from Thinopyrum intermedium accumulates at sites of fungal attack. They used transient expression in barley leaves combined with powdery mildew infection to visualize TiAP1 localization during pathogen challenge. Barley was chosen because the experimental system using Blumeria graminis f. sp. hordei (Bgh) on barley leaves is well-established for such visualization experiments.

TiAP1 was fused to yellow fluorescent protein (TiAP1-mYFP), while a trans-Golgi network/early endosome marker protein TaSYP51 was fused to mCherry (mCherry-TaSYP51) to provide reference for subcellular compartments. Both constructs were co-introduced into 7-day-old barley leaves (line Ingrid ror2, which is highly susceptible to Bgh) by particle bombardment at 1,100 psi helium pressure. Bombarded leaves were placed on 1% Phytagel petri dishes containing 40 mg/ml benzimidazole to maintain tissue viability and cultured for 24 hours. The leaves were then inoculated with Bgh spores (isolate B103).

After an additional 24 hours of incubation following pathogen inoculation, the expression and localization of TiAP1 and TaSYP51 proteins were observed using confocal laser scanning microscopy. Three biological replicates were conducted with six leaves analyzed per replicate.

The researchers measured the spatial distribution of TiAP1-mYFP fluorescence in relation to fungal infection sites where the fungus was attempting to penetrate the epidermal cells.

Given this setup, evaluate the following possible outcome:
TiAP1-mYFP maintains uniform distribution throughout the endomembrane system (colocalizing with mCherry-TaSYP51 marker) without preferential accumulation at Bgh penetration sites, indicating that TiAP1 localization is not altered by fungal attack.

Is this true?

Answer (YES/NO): NO